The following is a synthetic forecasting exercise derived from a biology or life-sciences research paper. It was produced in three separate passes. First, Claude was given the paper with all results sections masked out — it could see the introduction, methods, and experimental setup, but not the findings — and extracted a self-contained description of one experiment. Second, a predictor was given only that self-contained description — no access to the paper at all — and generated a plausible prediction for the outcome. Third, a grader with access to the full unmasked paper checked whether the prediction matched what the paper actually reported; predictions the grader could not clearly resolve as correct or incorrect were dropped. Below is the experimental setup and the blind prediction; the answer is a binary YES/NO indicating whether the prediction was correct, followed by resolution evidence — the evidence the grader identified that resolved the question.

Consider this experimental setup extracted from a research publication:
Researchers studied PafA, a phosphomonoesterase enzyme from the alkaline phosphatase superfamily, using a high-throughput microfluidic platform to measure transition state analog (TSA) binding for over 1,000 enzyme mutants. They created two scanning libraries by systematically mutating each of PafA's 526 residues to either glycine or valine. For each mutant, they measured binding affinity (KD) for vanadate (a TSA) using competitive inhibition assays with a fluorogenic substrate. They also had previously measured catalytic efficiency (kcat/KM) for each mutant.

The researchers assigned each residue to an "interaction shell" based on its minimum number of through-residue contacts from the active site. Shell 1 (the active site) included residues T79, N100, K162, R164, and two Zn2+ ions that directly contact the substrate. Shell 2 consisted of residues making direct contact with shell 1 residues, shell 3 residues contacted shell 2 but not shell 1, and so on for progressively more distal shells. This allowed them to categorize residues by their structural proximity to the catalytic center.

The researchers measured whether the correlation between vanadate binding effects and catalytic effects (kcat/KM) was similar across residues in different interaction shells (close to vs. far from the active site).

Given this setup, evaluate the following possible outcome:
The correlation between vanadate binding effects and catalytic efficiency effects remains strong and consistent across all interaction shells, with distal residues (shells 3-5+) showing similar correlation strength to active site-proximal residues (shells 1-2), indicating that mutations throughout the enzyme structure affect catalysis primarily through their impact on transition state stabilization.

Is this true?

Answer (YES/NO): NO